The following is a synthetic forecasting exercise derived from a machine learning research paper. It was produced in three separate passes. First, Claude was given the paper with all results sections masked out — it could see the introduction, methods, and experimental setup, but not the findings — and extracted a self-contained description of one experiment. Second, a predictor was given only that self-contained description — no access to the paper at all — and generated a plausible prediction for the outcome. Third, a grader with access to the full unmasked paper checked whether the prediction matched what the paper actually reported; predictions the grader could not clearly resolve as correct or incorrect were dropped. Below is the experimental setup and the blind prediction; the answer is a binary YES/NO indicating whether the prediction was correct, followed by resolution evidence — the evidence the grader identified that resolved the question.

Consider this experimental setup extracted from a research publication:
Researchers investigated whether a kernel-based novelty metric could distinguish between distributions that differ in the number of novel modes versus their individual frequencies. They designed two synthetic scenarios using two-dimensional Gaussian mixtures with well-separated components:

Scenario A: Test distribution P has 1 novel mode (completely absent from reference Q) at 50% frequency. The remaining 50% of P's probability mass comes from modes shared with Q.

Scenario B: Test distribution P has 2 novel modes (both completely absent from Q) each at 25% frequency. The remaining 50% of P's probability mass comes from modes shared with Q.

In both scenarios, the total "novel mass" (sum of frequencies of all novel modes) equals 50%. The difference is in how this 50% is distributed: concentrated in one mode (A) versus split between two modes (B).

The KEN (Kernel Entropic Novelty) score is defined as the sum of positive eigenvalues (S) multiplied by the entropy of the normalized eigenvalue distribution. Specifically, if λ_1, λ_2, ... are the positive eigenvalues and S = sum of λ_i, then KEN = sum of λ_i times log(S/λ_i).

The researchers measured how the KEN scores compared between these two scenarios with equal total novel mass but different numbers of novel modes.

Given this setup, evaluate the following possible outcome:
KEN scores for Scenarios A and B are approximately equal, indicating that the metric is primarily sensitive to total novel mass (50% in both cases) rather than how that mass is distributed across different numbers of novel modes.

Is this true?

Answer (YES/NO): NO